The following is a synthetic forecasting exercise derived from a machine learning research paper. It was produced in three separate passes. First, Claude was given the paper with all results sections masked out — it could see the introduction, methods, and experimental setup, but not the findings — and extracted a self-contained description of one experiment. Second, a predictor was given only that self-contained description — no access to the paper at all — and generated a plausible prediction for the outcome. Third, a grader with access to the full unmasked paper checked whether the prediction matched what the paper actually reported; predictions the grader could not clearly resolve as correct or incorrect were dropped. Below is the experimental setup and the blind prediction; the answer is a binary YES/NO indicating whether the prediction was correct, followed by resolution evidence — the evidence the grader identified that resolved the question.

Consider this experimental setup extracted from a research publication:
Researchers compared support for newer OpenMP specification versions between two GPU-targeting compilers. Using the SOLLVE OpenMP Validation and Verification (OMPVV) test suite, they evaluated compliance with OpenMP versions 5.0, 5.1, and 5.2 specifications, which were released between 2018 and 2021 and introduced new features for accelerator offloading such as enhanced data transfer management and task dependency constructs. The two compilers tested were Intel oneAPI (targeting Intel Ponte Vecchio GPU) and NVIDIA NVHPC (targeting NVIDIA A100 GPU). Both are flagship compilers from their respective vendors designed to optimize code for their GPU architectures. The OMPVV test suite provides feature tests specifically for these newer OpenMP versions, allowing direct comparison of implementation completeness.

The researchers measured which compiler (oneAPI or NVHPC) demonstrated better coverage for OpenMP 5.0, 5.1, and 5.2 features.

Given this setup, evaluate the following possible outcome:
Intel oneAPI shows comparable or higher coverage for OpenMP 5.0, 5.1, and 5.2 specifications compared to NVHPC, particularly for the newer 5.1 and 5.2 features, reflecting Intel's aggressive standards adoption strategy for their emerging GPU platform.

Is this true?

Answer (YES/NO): NO